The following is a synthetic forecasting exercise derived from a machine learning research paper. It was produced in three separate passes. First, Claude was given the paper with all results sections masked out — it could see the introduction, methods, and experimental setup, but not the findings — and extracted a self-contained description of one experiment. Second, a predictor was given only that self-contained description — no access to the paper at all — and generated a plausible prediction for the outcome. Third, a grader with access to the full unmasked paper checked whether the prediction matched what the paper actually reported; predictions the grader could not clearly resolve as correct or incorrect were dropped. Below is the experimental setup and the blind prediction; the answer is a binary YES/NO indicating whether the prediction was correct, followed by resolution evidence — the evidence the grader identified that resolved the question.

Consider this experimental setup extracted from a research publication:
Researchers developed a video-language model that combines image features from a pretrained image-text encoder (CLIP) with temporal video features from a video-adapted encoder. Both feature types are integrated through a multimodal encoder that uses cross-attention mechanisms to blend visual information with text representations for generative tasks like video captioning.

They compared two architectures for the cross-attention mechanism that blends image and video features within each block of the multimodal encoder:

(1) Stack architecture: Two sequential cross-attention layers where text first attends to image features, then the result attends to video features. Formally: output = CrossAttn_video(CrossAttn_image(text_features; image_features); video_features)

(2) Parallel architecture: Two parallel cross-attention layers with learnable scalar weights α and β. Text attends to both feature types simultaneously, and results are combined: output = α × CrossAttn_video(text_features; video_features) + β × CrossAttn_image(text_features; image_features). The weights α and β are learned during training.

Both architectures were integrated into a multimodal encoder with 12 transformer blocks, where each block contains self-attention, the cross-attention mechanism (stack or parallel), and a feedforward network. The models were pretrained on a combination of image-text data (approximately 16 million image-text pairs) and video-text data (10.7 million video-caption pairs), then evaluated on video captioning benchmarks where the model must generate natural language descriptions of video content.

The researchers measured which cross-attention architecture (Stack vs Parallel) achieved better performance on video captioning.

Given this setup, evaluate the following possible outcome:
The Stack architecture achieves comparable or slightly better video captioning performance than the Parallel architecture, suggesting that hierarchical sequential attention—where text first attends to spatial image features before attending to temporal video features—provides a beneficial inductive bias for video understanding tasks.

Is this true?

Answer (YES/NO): YES